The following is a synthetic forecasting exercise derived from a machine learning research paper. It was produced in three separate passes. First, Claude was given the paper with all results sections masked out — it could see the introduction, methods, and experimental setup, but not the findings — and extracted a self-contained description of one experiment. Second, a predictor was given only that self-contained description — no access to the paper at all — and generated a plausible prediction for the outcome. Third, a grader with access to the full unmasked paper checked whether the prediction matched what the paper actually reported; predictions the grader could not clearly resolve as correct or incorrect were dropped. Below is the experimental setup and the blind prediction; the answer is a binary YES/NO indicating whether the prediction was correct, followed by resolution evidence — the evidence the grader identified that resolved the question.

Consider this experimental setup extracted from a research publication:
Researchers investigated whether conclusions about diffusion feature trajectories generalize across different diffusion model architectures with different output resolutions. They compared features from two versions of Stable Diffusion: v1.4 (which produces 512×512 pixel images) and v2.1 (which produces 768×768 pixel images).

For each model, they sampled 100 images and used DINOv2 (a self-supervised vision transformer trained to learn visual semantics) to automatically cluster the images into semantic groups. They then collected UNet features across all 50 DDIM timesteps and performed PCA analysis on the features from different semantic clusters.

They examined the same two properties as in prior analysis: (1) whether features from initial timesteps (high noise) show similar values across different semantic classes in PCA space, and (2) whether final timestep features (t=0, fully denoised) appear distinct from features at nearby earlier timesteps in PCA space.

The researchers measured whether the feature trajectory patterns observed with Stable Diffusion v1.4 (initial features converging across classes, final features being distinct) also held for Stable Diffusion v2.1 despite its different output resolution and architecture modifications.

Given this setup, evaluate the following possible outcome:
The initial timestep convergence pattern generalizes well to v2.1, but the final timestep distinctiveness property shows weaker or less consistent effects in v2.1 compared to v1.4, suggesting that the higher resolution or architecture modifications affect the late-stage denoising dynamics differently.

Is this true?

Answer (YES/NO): NO